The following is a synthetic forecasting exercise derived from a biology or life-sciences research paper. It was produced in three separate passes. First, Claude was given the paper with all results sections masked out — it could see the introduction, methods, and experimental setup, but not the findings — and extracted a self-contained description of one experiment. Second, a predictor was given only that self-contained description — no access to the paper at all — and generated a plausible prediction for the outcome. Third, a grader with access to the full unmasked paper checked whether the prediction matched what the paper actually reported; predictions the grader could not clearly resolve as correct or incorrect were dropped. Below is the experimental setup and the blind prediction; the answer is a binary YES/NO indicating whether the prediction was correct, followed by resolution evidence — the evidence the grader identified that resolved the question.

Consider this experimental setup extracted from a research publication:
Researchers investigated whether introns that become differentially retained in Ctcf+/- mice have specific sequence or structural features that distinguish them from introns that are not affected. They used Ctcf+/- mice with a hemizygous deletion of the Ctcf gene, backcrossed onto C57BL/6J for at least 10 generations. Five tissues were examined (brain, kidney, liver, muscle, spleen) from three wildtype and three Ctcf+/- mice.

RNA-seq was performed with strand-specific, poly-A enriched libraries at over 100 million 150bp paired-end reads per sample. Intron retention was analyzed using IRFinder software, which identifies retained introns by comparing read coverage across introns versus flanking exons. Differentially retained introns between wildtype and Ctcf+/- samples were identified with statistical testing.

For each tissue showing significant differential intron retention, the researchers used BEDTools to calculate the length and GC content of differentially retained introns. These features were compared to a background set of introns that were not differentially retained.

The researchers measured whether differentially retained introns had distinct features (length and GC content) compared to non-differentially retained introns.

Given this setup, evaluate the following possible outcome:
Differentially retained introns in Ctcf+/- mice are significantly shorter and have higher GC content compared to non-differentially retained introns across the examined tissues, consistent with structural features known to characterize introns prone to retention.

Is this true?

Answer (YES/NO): NO